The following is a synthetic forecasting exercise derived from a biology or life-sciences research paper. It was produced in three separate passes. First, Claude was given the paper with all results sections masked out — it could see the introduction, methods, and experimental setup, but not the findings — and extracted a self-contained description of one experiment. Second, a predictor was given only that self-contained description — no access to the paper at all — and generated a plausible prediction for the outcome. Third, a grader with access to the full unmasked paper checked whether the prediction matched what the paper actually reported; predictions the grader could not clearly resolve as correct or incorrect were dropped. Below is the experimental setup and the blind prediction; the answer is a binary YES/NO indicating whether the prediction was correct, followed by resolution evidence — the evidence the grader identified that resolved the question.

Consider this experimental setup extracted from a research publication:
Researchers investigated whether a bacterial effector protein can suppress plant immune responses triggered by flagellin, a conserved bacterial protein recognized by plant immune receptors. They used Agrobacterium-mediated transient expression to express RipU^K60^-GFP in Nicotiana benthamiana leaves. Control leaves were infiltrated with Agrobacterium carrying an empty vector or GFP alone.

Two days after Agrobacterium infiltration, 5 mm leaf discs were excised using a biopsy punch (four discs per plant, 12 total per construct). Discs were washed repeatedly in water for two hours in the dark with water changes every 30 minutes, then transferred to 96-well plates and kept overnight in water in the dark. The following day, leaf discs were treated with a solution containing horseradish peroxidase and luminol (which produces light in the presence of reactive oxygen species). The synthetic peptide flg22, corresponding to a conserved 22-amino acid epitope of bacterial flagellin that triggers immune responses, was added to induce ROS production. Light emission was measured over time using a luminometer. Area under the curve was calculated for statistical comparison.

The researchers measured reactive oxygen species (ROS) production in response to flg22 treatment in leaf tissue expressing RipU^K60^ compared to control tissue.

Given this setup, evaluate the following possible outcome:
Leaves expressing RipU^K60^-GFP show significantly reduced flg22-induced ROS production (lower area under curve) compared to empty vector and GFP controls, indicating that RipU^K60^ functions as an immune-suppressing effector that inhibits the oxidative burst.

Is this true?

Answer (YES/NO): YES